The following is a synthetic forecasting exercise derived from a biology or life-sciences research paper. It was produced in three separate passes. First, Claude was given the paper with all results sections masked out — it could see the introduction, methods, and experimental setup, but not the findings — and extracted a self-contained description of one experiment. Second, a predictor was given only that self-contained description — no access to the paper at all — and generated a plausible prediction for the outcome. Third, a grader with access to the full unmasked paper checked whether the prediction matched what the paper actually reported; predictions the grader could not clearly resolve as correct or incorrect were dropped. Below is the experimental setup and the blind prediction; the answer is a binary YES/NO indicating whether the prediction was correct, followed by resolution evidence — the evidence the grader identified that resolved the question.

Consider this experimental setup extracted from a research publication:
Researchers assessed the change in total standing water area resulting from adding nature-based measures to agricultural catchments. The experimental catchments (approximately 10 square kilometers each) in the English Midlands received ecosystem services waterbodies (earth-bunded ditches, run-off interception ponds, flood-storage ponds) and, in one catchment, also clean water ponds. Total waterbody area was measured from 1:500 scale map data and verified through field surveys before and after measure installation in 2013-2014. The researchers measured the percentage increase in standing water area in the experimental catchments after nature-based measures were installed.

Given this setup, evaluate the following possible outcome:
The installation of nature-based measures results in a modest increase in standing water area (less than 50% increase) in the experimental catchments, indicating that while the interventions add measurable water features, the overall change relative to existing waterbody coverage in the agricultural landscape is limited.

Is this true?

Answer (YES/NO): YES